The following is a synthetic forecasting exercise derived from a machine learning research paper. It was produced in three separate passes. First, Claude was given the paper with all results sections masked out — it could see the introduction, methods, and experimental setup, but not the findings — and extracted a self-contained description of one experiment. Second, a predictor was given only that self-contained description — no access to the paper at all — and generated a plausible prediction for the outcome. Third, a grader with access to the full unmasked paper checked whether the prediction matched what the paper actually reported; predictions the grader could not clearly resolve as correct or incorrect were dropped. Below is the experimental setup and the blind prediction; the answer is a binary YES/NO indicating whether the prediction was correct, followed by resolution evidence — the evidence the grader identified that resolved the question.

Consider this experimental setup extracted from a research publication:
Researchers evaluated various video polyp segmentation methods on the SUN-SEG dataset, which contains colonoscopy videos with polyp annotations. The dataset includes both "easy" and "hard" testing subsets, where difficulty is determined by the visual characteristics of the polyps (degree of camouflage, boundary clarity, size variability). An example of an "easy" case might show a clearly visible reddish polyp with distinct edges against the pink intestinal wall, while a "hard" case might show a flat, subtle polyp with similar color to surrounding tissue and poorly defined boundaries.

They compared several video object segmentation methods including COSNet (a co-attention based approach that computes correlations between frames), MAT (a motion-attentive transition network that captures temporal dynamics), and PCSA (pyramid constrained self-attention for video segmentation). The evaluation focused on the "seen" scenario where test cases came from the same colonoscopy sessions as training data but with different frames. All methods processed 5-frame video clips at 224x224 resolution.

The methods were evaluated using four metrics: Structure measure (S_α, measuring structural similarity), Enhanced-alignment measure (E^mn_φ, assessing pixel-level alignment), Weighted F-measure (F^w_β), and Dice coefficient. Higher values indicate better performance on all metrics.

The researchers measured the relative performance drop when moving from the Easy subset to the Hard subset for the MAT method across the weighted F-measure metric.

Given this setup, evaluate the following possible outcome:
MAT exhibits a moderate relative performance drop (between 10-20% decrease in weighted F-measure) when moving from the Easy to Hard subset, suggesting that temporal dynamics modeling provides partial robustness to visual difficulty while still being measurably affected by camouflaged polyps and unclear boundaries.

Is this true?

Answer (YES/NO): YES